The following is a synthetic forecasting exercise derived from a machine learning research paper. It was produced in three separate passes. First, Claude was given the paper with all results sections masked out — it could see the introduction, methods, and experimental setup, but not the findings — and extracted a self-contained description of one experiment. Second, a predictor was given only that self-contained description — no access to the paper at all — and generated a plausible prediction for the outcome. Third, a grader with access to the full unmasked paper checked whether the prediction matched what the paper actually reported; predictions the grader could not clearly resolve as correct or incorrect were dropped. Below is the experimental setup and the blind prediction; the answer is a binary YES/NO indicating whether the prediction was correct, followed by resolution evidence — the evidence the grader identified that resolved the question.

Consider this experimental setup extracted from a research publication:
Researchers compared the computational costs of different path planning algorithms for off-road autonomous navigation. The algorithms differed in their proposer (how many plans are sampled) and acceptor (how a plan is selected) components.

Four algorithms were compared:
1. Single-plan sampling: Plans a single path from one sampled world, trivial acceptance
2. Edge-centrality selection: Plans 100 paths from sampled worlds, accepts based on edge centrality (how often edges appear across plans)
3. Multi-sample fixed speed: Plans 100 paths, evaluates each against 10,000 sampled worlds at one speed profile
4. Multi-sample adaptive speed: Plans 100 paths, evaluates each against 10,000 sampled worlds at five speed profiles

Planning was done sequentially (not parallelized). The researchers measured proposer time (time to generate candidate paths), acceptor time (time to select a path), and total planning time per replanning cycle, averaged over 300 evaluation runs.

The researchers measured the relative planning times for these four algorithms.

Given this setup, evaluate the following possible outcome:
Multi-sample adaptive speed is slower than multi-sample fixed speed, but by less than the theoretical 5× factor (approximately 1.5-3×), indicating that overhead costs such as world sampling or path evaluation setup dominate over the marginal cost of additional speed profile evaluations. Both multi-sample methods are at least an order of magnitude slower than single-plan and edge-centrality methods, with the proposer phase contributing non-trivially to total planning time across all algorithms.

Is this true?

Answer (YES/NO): NO